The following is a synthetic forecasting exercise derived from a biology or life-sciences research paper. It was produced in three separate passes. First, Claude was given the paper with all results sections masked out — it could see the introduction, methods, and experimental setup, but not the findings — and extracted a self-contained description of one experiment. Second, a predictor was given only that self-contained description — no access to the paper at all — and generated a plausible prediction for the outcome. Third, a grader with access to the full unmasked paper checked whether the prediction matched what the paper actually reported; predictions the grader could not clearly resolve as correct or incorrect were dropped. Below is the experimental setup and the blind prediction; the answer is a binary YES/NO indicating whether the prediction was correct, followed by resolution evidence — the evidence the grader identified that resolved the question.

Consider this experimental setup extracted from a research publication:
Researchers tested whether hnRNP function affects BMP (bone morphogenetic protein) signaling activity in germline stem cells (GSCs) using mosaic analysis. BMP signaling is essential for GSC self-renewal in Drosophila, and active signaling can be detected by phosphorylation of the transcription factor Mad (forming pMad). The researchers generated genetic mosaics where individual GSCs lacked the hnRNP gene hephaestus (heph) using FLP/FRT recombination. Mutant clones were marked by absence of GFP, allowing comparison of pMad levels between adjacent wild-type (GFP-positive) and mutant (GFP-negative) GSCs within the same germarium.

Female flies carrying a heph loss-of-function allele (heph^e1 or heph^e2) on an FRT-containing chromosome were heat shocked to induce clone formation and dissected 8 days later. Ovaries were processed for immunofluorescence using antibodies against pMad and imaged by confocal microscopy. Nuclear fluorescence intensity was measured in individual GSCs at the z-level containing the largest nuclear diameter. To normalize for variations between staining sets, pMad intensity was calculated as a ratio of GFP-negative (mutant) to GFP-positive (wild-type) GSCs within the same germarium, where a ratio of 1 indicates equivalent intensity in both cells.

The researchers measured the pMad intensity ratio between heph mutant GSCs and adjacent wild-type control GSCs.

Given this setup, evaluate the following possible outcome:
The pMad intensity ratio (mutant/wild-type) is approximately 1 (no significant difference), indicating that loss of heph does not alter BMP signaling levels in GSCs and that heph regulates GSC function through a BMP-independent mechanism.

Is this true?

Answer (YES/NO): NO